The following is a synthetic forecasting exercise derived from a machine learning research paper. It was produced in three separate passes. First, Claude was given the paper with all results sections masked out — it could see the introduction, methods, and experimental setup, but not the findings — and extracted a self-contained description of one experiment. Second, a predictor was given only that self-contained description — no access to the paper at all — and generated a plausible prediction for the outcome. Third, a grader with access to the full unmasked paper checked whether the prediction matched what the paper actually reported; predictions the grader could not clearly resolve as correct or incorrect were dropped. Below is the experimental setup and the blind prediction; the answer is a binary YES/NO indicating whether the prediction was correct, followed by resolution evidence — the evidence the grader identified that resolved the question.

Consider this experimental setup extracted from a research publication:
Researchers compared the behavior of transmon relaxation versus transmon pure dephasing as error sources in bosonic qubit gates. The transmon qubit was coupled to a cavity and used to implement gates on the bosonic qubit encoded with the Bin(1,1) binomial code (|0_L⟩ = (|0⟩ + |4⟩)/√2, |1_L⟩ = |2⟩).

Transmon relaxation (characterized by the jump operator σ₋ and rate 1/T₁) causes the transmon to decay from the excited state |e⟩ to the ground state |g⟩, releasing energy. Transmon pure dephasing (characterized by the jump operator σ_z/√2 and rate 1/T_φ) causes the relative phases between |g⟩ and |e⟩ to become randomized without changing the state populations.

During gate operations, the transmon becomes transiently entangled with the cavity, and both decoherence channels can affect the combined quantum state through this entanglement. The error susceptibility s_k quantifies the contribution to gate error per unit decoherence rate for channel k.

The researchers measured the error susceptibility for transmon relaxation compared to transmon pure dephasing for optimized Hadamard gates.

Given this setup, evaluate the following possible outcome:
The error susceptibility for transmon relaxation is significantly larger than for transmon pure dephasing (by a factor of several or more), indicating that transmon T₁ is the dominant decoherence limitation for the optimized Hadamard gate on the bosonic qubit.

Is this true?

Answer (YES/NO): NO